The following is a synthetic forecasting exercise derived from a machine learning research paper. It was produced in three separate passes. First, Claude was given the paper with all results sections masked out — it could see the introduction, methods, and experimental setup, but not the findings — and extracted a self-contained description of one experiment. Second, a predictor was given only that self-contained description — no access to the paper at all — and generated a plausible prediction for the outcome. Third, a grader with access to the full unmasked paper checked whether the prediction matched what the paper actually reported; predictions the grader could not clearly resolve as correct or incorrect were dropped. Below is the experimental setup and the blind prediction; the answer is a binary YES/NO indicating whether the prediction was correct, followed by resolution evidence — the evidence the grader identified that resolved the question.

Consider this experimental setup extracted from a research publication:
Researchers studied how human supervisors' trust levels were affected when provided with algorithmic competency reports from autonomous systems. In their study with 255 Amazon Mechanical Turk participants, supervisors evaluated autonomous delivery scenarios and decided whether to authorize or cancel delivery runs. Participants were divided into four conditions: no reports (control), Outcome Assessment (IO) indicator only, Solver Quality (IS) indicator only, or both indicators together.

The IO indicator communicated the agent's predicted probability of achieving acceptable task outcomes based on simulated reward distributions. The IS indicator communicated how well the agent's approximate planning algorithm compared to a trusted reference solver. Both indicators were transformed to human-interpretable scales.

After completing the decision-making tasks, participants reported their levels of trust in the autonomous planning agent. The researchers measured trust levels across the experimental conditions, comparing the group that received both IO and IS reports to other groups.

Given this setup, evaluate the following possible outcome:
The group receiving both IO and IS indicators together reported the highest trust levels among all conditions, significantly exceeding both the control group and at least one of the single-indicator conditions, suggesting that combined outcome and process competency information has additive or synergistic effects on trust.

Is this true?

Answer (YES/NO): NO